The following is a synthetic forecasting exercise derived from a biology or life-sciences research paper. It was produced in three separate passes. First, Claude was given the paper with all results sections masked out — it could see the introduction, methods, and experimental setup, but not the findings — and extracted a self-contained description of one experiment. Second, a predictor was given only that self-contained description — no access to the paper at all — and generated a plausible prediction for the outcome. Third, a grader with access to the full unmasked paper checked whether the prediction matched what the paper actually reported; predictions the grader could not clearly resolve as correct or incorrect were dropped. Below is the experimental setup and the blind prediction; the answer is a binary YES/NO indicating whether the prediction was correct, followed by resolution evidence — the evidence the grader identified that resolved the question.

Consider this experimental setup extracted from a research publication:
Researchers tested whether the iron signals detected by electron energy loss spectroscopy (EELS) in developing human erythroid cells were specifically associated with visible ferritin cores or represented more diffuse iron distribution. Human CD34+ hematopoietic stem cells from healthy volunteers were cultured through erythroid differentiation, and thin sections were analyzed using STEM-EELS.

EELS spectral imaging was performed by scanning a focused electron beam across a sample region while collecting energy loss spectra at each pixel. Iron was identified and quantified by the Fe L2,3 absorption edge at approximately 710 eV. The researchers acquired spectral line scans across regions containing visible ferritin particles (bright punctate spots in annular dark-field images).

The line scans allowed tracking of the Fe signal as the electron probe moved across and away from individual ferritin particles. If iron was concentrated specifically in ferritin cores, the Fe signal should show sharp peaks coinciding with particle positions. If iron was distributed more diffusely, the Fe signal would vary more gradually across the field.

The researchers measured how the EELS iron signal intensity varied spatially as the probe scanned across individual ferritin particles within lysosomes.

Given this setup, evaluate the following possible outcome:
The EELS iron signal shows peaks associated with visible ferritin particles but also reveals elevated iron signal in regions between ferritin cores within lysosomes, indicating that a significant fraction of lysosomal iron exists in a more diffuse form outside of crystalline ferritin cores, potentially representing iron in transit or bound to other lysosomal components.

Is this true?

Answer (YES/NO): NO